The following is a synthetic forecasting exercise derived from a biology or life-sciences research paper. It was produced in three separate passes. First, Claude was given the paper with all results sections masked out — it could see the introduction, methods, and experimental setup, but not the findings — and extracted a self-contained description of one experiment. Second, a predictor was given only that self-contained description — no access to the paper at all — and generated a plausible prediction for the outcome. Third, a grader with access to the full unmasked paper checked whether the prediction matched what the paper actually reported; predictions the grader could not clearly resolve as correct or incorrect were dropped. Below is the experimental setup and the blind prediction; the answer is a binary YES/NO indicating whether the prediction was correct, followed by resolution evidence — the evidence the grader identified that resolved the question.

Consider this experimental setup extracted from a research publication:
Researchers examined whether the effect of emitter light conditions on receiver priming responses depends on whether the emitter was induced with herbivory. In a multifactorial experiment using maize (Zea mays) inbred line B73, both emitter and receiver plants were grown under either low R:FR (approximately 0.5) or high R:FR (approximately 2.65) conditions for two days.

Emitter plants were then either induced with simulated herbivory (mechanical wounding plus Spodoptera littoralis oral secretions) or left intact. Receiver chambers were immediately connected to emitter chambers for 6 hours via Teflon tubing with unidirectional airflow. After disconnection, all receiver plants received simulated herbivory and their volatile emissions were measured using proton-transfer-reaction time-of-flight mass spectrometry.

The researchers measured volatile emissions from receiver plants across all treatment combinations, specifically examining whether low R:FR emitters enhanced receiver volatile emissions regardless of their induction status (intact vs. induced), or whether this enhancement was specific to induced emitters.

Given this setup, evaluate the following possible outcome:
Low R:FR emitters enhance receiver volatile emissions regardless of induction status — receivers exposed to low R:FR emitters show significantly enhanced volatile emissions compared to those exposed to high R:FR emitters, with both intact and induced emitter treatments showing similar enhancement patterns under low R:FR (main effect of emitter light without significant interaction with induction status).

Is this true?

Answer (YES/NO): YES